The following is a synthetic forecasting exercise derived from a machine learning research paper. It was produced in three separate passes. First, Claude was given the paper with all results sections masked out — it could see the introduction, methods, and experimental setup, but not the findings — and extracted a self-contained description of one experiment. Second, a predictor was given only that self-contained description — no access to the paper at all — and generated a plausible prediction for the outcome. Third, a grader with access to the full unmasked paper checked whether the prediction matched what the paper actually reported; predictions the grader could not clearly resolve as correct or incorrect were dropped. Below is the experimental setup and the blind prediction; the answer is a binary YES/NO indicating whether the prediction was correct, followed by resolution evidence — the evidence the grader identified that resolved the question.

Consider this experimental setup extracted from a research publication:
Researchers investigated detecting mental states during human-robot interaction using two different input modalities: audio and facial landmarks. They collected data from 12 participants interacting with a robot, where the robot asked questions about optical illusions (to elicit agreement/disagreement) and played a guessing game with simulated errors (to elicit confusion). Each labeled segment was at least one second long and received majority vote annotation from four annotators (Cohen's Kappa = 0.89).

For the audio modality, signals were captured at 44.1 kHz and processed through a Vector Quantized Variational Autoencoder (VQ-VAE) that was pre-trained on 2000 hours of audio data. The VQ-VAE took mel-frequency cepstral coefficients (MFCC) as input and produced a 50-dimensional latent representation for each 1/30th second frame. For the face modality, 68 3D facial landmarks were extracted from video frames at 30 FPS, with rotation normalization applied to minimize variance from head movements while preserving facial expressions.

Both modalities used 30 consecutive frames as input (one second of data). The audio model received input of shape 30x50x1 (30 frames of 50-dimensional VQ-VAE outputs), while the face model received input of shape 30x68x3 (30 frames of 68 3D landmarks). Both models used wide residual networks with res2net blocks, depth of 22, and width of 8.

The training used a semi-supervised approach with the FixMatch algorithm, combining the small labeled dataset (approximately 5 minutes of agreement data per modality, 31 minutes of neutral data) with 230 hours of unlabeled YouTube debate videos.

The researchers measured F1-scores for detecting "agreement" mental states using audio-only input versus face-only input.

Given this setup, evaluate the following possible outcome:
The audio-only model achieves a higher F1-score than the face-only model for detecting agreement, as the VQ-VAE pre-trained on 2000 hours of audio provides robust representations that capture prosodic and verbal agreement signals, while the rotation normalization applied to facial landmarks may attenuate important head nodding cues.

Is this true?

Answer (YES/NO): NO